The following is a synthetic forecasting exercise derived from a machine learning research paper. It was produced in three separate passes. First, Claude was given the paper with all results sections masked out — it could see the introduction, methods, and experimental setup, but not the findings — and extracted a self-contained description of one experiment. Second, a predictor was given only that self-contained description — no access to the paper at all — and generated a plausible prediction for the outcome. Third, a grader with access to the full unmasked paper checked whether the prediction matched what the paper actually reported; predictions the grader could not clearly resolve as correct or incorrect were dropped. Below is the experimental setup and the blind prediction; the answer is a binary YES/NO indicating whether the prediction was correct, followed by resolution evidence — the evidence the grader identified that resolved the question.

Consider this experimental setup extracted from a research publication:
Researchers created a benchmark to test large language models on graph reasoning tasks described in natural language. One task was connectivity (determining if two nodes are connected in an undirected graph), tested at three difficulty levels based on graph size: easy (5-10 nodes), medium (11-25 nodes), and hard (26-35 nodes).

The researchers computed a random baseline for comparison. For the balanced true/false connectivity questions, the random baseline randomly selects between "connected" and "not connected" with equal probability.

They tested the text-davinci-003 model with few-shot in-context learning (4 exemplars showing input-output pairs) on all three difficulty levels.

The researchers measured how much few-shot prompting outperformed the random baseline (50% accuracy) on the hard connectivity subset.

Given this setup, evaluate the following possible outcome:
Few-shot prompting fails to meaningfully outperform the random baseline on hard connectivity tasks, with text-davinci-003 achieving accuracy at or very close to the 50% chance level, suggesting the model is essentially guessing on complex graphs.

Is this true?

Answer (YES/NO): NO